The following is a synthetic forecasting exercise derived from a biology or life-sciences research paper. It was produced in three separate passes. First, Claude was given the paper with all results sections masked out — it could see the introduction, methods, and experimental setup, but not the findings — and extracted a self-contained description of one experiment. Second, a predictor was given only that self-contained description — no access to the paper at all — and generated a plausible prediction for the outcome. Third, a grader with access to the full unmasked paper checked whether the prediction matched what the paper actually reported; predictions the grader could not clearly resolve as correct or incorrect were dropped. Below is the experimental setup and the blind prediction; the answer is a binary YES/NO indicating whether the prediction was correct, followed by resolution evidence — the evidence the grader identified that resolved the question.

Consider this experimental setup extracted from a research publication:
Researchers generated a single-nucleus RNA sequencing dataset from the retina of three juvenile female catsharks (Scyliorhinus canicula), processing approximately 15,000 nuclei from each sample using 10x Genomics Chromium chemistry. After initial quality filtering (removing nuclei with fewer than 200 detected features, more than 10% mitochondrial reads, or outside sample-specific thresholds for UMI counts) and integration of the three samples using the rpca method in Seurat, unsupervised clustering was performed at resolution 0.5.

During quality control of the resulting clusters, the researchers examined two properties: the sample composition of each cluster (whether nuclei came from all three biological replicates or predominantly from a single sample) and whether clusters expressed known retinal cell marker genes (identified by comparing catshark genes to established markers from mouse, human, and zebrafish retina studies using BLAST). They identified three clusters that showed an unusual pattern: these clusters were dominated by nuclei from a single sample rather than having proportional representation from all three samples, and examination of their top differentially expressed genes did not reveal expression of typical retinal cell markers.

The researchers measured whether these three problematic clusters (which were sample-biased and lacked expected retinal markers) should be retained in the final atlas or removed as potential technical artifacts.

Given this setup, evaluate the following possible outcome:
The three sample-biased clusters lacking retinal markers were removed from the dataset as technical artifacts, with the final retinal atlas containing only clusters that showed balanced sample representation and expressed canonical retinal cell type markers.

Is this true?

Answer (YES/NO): YES